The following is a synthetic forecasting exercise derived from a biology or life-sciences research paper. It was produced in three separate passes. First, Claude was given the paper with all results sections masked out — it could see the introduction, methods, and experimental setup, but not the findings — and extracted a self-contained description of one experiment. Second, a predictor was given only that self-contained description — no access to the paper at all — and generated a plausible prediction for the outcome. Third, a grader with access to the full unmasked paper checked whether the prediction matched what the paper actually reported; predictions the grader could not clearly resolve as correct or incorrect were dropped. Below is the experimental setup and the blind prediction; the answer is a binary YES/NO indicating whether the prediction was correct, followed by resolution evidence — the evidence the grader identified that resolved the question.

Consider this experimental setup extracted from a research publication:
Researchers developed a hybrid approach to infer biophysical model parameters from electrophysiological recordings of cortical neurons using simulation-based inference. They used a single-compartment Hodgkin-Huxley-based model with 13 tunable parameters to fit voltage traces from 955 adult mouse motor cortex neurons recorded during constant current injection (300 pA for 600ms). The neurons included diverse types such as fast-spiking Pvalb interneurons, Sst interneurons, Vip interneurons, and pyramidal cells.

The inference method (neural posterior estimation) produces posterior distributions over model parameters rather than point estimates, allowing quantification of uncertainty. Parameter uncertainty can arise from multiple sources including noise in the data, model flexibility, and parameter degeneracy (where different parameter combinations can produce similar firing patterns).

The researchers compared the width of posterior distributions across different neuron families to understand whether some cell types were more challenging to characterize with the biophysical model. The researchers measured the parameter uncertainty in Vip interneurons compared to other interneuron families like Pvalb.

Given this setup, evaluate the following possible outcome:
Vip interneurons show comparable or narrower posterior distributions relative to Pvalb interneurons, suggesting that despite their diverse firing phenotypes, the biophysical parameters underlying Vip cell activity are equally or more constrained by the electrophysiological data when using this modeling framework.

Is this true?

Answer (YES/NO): NO